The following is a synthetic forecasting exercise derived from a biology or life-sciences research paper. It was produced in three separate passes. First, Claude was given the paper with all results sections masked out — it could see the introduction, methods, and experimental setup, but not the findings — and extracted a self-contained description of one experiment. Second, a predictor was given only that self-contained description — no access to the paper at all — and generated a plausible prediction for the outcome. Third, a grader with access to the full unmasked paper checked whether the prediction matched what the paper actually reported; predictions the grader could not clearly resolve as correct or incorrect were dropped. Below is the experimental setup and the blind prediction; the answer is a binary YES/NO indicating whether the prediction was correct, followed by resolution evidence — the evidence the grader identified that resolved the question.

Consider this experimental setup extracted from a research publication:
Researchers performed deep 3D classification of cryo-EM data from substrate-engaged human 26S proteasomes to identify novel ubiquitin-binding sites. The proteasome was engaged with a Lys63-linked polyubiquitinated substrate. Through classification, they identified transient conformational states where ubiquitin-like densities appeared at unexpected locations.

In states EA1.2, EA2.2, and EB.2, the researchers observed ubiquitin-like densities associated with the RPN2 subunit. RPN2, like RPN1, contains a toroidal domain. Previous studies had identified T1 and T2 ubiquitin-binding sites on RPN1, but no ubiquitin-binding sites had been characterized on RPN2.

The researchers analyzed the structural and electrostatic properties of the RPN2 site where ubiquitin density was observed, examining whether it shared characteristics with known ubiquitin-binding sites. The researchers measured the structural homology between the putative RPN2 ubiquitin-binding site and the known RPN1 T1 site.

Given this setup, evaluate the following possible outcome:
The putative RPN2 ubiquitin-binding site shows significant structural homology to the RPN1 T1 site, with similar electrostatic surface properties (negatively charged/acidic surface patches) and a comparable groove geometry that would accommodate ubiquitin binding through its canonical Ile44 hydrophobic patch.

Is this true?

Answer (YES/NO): YES